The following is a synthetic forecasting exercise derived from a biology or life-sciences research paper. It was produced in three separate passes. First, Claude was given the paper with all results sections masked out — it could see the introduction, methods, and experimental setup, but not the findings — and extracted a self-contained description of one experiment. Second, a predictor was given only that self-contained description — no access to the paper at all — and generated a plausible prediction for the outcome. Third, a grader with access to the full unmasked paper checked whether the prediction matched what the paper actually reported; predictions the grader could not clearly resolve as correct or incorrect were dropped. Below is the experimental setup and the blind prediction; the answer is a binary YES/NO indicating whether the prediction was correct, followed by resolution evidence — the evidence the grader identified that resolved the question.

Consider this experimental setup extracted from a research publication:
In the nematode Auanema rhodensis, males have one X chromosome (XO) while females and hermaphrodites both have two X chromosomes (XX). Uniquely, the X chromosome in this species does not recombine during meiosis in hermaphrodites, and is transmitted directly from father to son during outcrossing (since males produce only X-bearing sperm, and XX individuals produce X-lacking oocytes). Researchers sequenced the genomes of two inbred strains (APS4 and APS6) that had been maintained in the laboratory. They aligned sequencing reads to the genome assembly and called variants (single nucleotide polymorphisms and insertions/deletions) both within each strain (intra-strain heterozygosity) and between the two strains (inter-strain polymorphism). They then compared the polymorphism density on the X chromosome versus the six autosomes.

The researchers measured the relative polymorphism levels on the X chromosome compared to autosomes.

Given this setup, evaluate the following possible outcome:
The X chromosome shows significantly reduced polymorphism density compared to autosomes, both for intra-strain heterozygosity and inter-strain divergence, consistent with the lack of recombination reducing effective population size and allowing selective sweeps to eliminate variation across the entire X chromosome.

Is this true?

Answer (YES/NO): NO